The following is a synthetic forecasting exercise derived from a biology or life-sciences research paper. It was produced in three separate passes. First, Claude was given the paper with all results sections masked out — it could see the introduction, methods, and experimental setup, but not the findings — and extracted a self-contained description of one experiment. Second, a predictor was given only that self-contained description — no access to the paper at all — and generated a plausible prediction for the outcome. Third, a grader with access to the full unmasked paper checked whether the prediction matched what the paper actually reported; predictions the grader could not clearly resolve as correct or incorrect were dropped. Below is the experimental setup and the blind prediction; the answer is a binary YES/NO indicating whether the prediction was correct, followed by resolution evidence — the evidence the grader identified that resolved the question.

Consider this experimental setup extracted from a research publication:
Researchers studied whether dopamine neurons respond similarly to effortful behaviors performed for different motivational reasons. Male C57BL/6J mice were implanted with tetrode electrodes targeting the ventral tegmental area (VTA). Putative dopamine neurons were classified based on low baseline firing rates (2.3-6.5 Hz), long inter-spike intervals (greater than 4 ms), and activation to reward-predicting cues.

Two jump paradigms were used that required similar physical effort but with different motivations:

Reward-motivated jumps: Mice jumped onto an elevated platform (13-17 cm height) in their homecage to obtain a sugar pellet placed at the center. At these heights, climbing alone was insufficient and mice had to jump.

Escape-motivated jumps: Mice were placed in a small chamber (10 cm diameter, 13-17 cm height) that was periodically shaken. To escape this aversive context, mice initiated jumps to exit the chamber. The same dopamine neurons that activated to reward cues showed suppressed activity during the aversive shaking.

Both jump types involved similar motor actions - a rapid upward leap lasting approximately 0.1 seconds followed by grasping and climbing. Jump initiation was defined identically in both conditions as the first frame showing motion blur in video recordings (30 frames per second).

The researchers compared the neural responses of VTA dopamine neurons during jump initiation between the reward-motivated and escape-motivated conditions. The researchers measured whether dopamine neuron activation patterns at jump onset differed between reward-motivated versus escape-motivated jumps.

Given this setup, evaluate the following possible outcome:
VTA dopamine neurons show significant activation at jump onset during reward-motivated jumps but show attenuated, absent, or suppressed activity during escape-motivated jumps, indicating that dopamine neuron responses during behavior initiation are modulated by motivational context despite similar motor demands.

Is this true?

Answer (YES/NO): NO